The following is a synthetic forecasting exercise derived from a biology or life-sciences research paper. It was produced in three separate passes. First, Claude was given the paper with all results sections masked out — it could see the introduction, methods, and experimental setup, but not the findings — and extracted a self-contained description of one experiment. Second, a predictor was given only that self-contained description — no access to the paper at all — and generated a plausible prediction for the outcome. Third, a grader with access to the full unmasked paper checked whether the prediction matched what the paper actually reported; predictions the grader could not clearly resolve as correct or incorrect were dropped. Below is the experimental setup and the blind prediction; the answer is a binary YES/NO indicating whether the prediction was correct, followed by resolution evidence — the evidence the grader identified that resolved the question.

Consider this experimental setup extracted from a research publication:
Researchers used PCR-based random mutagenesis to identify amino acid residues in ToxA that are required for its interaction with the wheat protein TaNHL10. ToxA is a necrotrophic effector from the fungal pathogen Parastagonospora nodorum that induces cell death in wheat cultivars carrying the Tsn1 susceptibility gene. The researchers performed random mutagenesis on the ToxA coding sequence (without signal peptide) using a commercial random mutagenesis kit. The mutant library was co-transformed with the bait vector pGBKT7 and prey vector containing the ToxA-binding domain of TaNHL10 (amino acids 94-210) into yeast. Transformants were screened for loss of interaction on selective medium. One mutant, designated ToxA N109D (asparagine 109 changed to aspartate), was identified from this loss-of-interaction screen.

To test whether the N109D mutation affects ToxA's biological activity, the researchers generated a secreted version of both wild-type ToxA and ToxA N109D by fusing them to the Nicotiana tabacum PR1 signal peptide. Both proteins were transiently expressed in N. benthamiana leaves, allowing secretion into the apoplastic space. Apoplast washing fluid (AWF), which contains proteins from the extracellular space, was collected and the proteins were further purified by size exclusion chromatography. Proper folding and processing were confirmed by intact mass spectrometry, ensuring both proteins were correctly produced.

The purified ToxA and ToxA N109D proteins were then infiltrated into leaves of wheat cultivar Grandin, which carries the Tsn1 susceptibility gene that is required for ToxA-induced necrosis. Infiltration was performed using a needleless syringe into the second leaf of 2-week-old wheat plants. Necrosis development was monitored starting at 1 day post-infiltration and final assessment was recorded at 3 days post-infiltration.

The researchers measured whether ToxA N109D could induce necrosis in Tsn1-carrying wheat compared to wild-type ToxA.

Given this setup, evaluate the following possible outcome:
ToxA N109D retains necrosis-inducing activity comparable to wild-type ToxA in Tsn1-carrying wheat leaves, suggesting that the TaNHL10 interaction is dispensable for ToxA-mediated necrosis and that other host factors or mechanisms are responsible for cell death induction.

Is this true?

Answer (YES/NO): NO